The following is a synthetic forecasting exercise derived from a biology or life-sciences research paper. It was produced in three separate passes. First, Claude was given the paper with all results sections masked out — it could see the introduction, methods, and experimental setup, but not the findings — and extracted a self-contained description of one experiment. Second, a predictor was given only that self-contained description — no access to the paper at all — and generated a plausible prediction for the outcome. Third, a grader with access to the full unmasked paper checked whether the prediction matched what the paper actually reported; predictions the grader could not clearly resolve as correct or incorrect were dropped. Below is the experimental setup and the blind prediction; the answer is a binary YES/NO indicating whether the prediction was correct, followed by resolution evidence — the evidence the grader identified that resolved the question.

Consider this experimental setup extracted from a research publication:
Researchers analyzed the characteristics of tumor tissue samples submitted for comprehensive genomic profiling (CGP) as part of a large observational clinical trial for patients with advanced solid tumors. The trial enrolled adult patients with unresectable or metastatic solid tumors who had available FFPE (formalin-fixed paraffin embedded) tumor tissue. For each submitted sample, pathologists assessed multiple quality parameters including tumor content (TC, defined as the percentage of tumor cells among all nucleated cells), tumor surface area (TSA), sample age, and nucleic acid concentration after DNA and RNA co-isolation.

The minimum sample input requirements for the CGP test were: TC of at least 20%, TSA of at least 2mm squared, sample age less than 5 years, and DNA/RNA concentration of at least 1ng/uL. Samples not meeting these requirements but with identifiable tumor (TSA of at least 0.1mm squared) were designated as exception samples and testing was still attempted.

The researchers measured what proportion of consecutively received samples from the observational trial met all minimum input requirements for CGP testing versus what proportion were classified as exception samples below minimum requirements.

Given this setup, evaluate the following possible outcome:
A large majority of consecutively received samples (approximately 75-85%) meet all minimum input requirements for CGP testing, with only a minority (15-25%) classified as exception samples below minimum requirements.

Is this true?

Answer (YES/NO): NO